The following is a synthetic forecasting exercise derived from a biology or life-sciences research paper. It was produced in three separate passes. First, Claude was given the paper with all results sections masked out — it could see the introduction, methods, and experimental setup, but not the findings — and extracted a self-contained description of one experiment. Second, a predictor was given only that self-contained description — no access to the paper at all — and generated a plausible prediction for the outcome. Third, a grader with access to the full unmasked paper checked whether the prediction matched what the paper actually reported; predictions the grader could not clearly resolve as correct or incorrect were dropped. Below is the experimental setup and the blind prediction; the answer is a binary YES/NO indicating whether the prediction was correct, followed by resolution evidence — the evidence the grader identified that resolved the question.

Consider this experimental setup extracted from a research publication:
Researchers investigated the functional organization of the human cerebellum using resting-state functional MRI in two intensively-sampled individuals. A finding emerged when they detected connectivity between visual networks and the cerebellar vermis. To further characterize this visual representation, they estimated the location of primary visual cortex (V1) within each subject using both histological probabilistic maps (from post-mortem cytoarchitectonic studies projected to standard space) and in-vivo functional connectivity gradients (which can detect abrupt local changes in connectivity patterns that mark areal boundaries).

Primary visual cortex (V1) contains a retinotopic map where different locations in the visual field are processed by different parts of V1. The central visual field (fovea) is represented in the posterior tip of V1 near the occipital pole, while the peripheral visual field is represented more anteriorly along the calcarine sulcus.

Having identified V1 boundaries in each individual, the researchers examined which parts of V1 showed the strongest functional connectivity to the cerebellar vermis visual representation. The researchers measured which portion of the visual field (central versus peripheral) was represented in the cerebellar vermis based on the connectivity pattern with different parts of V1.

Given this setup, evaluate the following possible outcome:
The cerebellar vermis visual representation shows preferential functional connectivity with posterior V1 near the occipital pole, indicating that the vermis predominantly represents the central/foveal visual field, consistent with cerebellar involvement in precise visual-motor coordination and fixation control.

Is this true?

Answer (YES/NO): NO